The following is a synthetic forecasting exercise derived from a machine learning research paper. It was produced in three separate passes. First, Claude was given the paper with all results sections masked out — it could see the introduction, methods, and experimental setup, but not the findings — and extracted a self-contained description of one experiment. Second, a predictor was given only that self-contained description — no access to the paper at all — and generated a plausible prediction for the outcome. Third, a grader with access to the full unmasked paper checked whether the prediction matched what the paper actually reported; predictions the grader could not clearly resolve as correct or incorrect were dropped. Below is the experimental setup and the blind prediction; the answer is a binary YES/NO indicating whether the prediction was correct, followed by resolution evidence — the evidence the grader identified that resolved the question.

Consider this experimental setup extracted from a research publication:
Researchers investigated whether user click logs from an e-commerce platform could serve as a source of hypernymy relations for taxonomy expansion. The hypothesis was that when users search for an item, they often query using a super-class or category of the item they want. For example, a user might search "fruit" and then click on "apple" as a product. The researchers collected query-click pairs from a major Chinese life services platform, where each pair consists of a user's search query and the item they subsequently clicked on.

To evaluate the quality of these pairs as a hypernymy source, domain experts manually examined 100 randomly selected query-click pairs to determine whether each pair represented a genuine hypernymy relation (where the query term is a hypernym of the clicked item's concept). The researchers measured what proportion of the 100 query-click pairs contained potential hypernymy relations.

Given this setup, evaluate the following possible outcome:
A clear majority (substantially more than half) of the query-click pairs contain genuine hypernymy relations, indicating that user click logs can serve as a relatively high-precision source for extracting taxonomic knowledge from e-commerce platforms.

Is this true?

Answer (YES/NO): YES